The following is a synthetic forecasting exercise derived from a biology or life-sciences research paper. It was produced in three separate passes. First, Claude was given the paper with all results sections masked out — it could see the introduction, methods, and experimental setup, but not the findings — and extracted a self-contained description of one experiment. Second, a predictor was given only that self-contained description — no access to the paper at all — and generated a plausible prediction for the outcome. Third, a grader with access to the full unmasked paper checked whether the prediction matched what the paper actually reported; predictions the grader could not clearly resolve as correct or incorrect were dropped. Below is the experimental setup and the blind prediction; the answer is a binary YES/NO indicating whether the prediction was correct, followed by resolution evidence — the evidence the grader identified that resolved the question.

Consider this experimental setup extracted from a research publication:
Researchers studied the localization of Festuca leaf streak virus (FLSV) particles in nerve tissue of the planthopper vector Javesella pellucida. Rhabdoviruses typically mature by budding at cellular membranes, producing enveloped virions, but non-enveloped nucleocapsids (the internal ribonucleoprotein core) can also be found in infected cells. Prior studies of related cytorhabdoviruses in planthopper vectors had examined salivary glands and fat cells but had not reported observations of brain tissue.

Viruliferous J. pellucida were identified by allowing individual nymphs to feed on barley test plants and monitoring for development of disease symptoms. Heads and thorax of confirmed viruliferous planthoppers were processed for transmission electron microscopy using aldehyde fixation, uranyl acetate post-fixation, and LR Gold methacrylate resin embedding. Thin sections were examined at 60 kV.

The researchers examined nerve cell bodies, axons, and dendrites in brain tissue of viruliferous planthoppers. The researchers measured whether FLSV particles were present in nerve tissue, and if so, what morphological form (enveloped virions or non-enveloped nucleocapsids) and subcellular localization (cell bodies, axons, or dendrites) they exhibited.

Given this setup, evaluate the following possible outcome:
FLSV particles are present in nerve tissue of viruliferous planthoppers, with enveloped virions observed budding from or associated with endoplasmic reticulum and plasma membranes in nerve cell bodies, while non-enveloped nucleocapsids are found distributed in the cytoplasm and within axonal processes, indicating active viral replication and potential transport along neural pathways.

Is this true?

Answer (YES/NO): NO